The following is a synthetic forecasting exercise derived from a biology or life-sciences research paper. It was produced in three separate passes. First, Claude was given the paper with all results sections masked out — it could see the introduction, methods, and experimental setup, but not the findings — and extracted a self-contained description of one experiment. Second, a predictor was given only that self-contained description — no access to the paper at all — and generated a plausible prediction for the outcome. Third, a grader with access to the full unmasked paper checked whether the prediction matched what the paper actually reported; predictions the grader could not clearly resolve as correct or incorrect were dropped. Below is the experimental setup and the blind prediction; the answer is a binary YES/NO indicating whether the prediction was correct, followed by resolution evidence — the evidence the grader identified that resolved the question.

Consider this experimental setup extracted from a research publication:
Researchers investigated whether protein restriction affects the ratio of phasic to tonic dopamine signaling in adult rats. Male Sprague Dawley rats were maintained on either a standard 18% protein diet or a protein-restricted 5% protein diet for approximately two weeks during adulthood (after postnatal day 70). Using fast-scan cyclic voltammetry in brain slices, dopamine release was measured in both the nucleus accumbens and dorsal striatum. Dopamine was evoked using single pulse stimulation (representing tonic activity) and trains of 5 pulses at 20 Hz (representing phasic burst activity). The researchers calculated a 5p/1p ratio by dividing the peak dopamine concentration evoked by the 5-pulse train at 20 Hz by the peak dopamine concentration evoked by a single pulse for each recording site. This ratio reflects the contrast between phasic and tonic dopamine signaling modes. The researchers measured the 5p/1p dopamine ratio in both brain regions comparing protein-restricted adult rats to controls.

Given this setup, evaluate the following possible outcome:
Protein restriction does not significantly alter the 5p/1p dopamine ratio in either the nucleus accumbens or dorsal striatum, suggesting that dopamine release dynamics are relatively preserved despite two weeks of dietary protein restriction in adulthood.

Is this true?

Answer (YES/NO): YES